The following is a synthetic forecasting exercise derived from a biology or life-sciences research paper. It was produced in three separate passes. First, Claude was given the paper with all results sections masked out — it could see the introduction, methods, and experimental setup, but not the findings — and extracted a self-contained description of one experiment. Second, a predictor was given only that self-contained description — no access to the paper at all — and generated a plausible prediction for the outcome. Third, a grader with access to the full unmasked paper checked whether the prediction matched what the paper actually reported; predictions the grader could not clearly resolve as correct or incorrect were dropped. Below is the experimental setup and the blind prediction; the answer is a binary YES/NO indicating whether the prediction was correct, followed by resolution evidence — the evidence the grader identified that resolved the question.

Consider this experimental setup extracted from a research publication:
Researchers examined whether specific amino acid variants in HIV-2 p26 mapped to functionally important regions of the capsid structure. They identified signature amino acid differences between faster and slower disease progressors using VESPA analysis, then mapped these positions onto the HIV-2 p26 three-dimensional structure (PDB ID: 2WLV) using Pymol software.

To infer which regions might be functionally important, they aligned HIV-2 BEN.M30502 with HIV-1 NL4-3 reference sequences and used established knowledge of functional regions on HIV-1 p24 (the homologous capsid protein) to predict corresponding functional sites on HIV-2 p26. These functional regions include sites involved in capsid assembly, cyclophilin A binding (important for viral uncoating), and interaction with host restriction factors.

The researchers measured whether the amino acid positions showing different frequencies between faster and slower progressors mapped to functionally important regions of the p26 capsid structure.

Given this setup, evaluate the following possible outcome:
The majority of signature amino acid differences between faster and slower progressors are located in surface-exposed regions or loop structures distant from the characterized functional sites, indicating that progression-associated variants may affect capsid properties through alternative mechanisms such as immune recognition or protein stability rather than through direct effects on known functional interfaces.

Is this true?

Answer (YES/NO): NO